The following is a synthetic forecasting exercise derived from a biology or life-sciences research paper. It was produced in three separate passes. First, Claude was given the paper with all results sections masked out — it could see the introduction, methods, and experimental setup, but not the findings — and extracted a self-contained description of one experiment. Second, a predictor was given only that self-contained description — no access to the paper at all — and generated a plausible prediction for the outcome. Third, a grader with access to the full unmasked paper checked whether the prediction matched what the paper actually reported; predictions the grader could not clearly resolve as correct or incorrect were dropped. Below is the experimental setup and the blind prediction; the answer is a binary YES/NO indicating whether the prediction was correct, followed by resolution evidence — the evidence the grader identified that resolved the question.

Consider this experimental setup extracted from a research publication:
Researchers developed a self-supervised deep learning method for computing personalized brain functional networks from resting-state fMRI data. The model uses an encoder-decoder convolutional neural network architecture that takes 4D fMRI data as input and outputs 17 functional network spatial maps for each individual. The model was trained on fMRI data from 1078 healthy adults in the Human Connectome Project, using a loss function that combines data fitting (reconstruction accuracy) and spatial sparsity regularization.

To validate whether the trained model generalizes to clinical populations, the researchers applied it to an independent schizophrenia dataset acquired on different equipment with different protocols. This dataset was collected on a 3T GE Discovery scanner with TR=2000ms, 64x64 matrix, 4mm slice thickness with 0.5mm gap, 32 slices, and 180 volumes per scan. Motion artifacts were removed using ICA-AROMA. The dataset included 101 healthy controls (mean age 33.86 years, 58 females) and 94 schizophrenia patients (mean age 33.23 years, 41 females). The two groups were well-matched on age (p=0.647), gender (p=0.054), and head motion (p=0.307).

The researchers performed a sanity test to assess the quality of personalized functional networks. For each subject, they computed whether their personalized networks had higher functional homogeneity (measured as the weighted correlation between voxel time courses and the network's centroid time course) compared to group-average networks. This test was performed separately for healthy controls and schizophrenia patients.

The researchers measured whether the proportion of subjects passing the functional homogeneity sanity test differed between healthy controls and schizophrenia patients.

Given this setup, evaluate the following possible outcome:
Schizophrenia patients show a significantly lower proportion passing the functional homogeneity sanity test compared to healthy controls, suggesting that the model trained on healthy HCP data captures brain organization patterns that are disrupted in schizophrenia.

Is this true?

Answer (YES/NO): NO